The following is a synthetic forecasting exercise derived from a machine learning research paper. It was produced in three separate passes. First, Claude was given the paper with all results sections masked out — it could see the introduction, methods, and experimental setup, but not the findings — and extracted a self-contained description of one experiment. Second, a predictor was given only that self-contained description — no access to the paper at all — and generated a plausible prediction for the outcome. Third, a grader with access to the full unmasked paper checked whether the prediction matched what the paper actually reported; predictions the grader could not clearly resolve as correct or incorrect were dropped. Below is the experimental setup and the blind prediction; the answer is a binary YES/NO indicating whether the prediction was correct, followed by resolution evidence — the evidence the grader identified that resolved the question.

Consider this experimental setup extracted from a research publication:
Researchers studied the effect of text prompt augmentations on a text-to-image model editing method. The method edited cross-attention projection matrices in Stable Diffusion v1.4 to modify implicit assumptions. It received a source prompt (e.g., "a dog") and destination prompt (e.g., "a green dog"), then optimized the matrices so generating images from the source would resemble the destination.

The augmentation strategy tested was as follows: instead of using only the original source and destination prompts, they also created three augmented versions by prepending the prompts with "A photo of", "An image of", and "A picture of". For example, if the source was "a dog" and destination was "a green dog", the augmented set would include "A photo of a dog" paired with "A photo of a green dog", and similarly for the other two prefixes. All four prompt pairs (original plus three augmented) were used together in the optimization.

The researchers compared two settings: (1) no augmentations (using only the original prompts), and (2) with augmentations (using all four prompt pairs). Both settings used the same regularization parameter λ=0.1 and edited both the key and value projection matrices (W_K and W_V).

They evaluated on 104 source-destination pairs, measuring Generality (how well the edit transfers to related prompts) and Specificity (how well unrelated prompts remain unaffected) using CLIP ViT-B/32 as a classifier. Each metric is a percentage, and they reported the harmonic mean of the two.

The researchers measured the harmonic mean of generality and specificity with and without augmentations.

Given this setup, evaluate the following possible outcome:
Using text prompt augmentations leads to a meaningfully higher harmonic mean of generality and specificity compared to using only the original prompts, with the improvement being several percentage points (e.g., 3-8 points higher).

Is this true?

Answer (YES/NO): NO